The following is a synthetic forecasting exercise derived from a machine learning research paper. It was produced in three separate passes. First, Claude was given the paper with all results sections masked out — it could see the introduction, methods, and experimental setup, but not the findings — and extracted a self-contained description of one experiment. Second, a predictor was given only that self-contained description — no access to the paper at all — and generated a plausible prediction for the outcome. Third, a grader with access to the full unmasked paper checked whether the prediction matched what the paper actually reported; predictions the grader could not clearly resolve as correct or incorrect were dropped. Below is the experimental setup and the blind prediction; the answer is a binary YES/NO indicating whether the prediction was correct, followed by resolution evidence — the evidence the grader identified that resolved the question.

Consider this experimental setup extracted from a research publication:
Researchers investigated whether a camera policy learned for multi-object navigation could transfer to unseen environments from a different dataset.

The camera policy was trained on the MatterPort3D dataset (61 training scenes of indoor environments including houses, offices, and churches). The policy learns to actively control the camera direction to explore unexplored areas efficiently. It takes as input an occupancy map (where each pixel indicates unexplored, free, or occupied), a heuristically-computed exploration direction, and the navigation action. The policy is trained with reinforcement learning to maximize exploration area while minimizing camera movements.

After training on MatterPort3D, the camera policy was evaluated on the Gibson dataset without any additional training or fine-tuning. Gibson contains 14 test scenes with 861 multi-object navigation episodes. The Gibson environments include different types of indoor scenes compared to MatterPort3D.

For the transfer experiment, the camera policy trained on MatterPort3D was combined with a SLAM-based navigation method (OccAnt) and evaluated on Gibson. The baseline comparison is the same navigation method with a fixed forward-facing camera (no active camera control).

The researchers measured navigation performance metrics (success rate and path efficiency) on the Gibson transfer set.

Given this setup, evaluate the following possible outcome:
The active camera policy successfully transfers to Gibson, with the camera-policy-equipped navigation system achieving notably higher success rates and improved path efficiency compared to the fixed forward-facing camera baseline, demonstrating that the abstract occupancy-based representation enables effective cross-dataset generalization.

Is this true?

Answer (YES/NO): NO